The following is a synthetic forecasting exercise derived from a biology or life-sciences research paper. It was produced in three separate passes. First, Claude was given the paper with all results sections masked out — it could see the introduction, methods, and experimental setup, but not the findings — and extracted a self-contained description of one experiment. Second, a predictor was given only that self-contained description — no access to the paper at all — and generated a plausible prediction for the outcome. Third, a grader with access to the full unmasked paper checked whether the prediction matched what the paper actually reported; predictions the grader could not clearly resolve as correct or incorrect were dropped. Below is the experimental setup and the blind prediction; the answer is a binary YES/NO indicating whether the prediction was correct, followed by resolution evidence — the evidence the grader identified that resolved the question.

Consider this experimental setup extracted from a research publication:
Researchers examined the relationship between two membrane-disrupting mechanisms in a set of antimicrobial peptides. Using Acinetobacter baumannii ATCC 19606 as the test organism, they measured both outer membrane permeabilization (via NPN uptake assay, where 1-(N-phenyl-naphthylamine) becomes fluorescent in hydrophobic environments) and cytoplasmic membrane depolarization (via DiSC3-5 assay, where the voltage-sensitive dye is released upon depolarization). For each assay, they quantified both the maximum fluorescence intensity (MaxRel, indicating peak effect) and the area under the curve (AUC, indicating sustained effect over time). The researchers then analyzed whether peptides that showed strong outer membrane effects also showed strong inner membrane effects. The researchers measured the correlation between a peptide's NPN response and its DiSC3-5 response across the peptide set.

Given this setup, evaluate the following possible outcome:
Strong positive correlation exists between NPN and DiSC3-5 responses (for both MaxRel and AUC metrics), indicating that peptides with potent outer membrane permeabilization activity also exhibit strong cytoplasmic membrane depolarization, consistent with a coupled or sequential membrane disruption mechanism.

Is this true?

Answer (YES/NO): NO